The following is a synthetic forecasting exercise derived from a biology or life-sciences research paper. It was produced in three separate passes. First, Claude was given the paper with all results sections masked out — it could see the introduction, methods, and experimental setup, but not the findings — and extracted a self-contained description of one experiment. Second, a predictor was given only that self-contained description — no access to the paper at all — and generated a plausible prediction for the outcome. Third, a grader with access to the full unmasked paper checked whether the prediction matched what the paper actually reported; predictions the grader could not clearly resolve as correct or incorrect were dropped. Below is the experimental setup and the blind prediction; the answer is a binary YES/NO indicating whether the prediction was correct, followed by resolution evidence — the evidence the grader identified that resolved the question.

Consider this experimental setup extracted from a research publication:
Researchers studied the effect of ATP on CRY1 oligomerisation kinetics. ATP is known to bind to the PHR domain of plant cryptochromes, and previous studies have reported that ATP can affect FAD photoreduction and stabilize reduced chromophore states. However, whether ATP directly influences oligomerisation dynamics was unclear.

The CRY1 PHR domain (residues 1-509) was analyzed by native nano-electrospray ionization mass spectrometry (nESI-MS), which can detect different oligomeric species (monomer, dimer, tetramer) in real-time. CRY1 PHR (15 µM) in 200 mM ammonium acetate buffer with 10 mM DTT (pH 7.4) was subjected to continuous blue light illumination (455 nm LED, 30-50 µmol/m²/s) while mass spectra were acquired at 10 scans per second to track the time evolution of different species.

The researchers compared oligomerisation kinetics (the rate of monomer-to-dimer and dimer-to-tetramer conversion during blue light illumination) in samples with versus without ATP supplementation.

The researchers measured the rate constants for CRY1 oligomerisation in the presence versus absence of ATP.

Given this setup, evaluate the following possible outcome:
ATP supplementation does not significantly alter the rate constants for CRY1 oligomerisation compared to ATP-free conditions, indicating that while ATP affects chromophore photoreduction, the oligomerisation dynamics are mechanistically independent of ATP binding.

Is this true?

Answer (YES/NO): NO